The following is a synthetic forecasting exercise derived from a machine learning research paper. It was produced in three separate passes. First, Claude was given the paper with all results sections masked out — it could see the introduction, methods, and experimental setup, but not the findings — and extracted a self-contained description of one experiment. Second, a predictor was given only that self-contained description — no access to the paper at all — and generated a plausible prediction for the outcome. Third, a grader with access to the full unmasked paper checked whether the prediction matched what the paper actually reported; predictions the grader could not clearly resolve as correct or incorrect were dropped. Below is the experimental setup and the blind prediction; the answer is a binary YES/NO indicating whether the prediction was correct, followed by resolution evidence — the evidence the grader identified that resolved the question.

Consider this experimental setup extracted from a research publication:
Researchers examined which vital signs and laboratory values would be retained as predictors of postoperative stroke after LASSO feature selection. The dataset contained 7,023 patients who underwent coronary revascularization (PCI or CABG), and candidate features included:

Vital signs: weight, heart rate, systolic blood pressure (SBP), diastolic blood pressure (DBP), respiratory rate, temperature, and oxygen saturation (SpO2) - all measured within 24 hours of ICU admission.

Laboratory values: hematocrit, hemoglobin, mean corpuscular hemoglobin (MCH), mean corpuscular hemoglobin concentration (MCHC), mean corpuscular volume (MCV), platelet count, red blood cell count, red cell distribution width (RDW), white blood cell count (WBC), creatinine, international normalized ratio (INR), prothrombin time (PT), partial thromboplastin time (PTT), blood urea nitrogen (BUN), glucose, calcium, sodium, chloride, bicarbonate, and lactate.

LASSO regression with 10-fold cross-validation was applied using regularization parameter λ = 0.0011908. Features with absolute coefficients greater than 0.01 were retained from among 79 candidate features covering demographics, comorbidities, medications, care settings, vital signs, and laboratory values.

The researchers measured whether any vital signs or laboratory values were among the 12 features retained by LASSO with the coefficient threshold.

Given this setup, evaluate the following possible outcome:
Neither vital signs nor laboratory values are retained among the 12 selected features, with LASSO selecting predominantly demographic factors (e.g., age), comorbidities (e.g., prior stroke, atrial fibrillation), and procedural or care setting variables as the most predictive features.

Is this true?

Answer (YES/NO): NO